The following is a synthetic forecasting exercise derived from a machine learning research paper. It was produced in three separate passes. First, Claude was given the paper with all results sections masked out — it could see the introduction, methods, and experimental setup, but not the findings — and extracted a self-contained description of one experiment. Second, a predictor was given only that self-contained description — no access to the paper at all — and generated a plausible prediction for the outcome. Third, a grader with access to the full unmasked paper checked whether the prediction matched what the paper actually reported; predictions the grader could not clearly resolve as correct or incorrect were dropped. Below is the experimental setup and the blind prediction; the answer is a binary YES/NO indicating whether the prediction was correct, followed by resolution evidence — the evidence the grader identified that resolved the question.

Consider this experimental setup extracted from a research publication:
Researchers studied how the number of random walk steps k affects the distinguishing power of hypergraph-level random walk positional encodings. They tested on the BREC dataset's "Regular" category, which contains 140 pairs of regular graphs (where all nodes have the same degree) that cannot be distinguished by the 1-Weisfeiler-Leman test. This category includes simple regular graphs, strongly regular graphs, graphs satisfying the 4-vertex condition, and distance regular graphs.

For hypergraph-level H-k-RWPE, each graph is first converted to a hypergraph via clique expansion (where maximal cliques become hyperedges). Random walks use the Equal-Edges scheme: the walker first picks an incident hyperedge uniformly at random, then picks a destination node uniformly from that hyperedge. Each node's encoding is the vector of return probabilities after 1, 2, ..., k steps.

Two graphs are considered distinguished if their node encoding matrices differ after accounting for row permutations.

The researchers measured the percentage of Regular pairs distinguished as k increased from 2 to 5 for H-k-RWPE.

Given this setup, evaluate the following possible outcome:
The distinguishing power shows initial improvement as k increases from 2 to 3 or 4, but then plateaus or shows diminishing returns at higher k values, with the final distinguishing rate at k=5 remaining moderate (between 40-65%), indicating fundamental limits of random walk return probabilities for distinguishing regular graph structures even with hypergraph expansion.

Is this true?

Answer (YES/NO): NO